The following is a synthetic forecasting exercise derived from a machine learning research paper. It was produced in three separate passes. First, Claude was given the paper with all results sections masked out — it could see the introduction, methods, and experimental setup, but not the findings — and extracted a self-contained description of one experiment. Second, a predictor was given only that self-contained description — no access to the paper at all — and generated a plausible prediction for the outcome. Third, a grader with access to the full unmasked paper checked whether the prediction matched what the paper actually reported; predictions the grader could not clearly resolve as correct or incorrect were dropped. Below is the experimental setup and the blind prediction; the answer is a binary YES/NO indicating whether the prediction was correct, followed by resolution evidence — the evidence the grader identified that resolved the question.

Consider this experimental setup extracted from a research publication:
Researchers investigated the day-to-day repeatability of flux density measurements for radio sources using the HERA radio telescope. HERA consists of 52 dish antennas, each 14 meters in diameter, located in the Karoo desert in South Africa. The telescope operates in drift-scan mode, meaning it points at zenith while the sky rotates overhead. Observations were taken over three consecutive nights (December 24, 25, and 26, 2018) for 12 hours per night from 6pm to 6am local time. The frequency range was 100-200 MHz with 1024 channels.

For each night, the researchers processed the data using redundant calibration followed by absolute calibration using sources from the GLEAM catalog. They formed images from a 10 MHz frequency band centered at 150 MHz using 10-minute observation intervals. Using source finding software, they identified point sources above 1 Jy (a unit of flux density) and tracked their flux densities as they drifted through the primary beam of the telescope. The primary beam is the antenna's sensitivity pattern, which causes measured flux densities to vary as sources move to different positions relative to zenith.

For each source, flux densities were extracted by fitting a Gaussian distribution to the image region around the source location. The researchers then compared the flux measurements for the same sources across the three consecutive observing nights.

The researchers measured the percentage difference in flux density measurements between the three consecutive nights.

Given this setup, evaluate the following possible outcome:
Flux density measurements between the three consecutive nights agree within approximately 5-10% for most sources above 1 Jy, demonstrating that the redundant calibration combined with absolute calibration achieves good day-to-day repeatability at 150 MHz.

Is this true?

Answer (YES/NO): YES